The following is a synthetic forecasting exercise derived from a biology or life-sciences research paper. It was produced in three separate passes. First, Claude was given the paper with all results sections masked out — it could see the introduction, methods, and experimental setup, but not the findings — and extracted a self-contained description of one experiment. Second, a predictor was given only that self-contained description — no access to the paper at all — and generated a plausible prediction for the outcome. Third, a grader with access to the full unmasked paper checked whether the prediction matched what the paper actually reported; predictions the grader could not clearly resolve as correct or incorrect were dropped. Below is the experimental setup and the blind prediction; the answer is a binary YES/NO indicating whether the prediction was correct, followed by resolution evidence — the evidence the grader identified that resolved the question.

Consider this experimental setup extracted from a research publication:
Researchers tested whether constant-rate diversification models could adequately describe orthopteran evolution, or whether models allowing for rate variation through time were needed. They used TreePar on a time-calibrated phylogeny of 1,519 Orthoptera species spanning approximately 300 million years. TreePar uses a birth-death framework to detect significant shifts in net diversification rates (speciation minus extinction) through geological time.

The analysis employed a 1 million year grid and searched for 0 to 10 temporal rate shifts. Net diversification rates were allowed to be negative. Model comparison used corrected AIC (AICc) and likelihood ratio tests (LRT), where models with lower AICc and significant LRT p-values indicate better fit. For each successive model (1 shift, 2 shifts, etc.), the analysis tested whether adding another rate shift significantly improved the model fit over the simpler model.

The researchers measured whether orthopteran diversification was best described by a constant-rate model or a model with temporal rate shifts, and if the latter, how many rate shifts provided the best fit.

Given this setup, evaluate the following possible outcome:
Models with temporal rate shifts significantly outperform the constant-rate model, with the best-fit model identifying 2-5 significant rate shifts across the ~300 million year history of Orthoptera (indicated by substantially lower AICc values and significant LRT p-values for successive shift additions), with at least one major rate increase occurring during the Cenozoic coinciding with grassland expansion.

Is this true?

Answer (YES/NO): NO